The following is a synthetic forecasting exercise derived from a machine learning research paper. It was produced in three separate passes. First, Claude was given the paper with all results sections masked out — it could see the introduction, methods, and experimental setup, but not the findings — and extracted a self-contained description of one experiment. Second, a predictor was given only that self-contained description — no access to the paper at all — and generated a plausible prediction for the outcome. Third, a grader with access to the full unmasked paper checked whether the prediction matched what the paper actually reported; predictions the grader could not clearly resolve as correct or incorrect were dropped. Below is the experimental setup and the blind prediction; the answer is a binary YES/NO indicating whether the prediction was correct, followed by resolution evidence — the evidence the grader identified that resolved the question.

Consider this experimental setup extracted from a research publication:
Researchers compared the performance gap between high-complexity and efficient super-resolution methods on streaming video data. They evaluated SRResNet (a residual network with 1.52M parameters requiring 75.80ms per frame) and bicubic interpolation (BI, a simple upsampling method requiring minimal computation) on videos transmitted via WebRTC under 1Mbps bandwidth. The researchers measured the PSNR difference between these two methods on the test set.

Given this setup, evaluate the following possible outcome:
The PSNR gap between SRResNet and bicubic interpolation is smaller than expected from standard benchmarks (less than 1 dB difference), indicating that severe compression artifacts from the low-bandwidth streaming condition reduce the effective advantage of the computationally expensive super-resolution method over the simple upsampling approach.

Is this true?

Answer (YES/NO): YES